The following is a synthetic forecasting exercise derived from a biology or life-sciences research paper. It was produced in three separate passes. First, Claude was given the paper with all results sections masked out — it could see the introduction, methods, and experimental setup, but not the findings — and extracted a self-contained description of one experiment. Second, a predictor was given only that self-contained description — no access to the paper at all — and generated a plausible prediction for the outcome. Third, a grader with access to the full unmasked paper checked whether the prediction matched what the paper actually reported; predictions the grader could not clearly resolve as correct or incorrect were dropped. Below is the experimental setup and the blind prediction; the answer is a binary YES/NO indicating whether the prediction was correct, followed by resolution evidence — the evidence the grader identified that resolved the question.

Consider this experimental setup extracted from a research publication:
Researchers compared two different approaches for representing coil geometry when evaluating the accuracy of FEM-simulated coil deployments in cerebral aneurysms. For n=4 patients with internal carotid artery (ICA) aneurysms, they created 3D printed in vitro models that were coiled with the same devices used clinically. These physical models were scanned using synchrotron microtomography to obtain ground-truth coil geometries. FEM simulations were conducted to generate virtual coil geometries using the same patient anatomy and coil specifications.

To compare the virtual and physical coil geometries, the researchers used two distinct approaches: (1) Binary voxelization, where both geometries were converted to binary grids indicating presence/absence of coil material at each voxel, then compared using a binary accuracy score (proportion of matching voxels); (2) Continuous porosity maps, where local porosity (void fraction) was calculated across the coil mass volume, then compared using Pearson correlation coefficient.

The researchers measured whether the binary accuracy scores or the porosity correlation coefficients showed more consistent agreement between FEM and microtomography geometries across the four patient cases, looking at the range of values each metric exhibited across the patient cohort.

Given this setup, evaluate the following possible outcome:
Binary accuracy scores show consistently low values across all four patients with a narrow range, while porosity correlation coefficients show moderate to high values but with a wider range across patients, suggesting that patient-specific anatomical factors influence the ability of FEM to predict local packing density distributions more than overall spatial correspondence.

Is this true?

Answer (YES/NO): NO